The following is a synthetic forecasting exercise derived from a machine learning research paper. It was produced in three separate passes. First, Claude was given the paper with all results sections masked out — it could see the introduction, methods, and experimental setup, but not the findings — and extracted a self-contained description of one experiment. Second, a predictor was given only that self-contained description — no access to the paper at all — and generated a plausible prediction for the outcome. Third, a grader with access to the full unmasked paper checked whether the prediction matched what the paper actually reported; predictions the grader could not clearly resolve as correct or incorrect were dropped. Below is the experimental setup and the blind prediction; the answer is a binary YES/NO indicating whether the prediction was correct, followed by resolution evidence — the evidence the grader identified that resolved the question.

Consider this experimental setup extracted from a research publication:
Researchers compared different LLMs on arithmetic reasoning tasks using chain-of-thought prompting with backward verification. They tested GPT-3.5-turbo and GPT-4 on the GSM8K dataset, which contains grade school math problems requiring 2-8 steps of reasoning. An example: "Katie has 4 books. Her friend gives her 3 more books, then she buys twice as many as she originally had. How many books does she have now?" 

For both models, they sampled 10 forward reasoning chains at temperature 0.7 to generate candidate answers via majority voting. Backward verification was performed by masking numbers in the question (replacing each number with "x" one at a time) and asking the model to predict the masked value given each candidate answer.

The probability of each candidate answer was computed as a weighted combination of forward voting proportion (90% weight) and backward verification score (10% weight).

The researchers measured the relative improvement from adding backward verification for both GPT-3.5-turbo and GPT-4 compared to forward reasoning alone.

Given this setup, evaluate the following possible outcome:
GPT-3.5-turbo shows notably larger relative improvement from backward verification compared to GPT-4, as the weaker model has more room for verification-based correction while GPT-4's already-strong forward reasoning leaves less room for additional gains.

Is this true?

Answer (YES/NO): YES